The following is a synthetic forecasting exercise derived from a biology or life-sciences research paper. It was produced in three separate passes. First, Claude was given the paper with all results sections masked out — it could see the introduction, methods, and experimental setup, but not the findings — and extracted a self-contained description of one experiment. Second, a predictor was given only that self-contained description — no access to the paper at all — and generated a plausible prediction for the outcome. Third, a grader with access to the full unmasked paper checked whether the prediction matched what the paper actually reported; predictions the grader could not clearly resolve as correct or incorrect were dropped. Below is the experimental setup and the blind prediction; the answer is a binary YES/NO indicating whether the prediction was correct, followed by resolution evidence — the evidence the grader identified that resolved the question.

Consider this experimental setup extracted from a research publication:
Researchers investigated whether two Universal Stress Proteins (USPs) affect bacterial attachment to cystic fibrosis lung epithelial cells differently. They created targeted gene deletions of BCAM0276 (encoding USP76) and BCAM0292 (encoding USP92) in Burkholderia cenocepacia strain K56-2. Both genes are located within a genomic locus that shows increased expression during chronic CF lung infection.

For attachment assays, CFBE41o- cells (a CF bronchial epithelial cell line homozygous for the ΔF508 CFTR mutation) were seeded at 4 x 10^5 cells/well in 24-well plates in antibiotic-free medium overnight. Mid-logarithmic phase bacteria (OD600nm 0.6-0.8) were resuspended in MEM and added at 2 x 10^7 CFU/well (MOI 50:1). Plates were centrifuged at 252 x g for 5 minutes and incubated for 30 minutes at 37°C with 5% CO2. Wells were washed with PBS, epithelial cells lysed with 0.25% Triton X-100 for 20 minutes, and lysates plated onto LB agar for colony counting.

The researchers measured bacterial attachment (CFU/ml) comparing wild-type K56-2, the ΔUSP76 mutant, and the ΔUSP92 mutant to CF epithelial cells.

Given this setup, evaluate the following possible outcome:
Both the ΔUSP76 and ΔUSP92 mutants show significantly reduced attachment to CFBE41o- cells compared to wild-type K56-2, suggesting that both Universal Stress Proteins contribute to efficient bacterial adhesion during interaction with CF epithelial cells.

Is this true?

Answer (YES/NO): NO